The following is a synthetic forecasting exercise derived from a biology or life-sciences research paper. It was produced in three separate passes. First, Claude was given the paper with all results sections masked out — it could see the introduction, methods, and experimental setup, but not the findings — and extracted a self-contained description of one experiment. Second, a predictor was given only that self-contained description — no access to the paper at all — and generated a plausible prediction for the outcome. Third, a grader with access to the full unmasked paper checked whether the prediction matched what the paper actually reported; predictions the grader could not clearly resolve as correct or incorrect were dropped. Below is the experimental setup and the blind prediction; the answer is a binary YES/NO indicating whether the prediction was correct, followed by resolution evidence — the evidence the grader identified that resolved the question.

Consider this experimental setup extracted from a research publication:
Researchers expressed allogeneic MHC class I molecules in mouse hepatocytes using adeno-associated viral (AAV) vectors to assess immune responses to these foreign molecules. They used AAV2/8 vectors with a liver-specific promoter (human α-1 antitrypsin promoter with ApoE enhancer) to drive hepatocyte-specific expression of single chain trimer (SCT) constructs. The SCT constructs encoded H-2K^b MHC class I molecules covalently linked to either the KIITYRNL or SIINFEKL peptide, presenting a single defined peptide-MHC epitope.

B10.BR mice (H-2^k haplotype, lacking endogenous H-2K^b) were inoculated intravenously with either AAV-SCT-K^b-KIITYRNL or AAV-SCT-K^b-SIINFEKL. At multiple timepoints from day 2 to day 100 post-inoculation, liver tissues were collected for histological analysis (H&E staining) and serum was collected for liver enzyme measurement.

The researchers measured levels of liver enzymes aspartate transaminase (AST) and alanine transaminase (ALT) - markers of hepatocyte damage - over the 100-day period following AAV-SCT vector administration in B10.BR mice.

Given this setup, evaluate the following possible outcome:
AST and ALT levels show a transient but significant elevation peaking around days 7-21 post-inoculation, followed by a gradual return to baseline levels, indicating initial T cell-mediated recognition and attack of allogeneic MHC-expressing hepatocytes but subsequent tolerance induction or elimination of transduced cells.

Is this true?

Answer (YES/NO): NO